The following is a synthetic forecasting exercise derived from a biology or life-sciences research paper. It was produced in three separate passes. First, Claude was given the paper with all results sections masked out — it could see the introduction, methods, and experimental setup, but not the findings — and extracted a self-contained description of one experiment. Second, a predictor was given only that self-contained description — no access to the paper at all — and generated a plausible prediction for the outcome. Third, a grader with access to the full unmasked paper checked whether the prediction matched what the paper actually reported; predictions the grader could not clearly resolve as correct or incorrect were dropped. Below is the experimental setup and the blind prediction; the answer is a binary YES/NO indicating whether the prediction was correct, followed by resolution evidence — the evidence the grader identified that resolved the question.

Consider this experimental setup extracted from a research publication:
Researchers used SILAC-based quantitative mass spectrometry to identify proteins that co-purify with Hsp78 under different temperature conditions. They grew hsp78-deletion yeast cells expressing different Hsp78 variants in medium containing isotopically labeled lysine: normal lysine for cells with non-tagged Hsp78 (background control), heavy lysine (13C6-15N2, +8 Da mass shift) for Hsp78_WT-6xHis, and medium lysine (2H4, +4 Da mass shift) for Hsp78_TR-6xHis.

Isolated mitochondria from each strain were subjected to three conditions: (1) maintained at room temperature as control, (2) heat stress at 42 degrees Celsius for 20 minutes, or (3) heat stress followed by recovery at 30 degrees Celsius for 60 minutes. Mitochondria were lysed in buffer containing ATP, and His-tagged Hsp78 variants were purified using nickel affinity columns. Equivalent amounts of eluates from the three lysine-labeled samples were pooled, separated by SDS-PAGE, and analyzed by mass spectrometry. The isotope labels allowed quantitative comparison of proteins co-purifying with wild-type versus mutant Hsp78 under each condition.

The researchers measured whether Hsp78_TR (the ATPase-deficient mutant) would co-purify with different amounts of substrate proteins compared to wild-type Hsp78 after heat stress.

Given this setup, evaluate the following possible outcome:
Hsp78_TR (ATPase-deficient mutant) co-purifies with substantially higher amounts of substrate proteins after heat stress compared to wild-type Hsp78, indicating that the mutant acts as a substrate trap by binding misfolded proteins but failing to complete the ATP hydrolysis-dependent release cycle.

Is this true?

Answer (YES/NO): NO